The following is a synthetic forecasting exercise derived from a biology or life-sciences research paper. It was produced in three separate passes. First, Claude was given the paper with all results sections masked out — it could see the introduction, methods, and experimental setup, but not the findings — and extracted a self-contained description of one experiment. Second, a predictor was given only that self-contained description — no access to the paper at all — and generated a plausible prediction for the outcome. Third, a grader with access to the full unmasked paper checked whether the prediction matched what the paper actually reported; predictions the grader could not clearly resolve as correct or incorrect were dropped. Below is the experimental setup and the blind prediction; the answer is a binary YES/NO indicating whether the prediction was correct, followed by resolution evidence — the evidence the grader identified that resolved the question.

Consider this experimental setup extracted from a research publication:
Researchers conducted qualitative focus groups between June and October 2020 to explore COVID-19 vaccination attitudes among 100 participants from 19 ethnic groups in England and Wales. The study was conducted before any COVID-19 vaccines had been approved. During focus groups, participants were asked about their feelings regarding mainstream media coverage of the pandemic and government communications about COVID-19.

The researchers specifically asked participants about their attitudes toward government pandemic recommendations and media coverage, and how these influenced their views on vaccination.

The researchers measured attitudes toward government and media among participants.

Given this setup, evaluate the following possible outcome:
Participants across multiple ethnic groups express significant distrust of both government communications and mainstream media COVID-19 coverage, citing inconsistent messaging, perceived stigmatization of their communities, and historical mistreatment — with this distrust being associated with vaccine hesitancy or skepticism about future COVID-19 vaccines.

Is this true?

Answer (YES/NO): NO